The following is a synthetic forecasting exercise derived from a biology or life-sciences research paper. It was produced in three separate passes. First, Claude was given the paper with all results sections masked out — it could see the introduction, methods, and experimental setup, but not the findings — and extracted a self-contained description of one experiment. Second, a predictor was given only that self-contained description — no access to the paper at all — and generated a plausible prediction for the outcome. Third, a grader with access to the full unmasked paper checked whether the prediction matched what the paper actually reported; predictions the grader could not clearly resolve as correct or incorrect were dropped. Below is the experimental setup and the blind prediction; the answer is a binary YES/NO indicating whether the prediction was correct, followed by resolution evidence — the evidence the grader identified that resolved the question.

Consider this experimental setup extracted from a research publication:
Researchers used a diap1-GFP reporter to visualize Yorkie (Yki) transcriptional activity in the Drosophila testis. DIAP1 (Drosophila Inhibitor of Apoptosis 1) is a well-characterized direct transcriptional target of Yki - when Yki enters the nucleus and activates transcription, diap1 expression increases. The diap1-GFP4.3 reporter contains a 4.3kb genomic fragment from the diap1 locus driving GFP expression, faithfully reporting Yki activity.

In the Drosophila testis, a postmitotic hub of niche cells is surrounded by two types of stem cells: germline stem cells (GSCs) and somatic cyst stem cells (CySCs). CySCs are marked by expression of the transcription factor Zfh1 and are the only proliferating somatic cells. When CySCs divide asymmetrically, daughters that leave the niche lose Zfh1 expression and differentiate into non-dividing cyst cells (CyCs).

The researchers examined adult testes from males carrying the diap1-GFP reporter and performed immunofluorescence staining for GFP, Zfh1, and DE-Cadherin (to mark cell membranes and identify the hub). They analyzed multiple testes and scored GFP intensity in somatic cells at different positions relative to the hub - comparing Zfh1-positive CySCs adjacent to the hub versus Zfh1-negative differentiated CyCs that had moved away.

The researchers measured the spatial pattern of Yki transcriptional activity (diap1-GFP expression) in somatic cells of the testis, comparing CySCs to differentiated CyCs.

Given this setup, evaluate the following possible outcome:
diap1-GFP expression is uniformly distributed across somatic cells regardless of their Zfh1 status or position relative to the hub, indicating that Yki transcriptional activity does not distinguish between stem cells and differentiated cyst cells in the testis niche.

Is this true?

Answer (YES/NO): NO